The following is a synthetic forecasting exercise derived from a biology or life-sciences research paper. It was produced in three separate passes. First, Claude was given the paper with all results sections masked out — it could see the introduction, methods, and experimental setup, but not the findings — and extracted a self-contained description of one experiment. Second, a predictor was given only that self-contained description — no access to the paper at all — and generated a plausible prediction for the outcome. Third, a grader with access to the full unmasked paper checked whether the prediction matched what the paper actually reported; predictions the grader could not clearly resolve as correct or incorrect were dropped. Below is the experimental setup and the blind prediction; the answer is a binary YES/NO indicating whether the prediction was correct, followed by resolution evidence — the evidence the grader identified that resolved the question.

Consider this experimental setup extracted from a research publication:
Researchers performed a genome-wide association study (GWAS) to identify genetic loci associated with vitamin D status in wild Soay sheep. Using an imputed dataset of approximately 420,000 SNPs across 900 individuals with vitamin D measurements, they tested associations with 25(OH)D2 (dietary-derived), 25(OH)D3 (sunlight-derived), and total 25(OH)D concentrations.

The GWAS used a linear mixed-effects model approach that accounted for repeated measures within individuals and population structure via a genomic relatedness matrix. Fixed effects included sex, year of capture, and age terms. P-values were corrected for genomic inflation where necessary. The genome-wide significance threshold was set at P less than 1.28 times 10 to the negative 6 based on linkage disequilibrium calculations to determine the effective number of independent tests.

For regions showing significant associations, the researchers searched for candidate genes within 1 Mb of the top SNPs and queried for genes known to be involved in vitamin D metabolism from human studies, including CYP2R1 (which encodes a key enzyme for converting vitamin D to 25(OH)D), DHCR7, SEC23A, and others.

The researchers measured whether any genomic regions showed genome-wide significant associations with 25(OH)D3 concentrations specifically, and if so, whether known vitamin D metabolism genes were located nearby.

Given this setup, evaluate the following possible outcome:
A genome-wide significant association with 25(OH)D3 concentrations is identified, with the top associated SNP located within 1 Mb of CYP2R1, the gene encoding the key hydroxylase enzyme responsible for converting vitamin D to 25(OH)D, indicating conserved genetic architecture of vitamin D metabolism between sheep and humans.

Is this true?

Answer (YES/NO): NO